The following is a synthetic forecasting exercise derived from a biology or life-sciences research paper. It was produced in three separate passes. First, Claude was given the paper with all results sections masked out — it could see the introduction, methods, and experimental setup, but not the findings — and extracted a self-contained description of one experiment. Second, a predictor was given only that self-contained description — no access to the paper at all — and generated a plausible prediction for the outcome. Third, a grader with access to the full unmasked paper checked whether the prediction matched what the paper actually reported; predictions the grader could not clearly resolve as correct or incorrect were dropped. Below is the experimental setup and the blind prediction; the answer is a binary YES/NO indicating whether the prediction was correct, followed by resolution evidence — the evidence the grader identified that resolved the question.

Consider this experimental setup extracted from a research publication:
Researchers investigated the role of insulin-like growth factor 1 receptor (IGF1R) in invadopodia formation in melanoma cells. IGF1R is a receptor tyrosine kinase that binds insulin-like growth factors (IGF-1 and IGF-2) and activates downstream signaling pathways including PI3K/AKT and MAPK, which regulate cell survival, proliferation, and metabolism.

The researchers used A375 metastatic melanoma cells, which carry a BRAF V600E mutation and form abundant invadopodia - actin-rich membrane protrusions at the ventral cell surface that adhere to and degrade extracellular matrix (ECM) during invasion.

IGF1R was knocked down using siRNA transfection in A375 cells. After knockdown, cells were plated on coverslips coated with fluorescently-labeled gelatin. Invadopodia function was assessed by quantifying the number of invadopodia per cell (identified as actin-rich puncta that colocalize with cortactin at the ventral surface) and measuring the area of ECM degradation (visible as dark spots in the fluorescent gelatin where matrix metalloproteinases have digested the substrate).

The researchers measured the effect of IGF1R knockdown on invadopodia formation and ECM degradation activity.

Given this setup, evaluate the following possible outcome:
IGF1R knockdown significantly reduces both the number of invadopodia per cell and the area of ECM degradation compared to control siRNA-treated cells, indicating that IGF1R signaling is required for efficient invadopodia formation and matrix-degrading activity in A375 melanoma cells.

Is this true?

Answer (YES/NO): YES